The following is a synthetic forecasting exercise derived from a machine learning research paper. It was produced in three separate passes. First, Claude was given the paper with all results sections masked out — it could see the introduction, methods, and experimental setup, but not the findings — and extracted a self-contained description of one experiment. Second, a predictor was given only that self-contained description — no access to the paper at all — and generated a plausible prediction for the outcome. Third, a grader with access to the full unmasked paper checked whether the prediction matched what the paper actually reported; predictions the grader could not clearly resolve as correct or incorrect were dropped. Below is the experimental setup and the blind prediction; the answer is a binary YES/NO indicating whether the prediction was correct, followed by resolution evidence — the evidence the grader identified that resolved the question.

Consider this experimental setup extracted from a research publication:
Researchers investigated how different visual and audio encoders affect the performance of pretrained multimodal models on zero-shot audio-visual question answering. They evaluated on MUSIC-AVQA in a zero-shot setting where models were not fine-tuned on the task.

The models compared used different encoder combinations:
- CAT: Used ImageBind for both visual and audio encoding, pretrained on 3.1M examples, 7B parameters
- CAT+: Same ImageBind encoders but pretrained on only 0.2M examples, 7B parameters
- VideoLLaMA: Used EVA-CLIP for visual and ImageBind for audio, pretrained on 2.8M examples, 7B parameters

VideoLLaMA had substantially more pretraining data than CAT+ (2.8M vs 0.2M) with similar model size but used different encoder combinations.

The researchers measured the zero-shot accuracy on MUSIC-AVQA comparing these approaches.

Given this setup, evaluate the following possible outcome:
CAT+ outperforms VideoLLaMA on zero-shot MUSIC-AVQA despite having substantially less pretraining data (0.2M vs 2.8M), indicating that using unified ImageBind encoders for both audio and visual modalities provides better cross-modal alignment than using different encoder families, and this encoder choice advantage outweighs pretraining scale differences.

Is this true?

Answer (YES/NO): YES